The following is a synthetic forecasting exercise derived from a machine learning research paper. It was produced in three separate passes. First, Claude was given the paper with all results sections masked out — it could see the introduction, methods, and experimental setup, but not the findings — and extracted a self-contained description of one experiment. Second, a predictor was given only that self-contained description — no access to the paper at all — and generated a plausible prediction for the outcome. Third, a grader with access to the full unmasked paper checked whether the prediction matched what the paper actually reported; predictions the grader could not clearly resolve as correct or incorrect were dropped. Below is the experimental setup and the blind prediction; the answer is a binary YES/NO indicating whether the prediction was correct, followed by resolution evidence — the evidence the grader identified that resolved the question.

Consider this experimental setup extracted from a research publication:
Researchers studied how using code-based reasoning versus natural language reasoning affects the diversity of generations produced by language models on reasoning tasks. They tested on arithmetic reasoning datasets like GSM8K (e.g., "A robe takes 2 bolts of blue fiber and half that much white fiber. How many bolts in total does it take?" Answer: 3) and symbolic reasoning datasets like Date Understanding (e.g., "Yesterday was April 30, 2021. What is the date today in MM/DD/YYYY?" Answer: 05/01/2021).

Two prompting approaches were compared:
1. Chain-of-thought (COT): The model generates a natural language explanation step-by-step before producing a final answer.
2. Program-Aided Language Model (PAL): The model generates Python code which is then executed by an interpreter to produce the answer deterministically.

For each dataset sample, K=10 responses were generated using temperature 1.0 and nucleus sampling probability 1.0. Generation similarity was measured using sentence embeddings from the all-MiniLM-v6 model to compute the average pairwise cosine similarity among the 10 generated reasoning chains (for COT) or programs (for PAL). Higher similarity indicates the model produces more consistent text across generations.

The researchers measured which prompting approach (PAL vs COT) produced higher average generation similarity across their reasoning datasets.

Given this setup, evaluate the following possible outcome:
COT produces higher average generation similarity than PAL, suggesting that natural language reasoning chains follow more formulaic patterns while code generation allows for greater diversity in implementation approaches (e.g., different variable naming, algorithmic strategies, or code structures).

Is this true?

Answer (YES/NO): NO